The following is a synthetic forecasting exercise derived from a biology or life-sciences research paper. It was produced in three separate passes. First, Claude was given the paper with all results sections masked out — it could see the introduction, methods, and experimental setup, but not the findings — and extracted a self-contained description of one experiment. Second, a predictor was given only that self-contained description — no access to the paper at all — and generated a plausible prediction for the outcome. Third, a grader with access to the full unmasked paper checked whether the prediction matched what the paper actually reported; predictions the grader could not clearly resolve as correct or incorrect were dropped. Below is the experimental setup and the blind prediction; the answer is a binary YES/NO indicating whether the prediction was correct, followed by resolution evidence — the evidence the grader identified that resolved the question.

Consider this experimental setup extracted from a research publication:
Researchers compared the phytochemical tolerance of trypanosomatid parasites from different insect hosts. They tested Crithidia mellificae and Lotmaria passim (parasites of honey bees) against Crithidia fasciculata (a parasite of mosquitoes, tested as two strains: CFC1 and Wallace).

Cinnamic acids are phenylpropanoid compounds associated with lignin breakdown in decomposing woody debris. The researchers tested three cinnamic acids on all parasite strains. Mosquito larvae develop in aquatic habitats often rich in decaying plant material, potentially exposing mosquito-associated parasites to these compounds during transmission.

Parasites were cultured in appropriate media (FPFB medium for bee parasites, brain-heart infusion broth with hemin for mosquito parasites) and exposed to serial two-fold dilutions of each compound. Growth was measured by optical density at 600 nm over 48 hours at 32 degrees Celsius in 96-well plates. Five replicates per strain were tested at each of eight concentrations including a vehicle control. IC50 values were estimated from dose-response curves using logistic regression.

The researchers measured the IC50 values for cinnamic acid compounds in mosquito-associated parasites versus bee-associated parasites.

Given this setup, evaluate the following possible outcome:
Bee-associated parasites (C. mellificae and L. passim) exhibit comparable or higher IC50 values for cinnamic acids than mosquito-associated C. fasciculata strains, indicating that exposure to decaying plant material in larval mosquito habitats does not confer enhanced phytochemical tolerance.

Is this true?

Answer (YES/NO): NO